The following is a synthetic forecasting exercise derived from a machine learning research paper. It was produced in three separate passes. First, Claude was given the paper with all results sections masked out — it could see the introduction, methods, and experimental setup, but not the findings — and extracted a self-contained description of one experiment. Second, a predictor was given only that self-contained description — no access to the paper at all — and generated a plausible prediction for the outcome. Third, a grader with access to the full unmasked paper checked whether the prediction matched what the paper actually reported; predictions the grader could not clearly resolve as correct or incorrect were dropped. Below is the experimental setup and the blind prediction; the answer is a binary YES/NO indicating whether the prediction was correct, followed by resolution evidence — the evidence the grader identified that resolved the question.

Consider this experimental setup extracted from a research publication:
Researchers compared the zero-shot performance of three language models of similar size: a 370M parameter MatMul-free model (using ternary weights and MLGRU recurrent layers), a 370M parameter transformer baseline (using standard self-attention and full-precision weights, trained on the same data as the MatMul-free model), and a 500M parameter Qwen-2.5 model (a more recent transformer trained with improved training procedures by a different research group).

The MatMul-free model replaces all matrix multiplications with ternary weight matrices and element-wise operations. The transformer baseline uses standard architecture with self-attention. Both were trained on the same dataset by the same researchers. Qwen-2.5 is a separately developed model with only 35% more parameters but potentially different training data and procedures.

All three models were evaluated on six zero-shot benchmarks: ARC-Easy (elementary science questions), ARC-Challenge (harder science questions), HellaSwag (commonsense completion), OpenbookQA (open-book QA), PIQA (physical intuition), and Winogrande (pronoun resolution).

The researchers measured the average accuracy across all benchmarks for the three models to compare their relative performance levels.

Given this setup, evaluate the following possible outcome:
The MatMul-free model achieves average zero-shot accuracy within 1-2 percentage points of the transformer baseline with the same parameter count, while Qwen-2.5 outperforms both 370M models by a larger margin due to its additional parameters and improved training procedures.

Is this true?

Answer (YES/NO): YES